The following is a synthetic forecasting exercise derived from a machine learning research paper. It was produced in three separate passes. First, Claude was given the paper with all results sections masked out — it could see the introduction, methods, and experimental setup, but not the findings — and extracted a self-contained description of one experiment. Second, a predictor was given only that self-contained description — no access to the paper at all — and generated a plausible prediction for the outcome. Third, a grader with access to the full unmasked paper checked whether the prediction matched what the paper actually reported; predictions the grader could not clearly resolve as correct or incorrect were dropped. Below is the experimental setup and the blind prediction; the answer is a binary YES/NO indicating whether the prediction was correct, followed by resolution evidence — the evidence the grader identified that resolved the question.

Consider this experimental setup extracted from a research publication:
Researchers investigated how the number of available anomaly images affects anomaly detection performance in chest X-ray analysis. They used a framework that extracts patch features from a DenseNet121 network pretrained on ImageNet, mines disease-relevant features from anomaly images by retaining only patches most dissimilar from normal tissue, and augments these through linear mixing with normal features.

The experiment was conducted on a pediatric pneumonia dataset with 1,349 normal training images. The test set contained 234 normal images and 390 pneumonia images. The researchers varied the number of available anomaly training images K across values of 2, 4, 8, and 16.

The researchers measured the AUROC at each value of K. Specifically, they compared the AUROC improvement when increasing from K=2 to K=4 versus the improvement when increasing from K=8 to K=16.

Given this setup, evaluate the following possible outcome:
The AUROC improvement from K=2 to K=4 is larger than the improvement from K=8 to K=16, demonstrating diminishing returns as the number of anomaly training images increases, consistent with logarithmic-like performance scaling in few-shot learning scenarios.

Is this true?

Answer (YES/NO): YES